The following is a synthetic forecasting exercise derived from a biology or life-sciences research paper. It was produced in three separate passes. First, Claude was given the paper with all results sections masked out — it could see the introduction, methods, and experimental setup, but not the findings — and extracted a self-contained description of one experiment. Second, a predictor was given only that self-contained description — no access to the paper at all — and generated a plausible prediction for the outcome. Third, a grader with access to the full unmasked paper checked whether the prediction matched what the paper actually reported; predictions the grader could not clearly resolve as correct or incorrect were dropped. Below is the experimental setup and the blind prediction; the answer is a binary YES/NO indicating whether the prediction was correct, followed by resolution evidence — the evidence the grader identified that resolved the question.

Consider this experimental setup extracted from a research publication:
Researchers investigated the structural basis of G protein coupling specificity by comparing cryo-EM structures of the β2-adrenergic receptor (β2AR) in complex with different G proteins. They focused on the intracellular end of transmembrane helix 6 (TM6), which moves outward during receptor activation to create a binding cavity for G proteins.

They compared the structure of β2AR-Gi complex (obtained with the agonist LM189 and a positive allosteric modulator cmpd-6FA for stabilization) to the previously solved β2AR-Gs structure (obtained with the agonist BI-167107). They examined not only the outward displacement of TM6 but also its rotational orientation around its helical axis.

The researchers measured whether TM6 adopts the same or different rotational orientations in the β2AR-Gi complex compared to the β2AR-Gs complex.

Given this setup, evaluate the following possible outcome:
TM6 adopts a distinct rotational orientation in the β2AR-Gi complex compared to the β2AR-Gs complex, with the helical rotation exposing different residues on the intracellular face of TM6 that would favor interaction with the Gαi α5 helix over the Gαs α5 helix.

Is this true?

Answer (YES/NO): NO